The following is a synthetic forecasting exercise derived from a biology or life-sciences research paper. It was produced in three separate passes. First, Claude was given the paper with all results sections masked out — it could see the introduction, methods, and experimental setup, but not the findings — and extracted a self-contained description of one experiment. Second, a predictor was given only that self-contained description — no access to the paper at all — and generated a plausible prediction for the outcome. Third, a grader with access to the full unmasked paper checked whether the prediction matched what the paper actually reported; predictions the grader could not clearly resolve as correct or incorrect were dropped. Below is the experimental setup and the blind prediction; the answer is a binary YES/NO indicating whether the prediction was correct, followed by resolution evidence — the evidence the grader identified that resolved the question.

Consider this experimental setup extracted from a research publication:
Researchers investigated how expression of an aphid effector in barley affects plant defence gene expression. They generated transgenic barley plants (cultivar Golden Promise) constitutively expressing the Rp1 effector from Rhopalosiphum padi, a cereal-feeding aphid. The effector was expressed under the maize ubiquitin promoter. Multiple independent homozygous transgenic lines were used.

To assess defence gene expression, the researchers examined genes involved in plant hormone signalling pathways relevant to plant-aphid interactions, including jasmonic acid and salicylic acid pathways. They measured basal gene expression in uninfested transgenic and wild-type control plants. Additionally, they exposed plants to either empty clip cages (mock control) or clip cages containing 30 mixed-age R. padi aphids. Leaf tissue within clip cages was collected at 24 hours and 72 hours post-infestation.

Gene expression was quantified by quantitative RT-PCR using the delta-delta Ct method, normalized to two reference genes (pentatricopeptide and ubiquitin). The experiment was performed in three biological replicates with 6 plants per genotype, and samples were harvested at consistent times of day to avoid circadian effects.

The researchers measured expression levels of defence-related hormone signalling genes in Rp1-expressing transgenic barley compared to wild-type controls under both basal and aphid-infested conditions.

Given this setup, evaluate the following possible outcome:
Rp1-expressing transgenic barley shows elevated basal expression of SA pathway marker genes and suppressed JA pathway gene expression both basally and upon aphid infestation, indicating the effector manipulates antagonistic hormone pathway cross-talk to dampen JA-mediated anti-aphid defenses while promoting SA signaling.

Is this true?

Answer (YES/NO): NO